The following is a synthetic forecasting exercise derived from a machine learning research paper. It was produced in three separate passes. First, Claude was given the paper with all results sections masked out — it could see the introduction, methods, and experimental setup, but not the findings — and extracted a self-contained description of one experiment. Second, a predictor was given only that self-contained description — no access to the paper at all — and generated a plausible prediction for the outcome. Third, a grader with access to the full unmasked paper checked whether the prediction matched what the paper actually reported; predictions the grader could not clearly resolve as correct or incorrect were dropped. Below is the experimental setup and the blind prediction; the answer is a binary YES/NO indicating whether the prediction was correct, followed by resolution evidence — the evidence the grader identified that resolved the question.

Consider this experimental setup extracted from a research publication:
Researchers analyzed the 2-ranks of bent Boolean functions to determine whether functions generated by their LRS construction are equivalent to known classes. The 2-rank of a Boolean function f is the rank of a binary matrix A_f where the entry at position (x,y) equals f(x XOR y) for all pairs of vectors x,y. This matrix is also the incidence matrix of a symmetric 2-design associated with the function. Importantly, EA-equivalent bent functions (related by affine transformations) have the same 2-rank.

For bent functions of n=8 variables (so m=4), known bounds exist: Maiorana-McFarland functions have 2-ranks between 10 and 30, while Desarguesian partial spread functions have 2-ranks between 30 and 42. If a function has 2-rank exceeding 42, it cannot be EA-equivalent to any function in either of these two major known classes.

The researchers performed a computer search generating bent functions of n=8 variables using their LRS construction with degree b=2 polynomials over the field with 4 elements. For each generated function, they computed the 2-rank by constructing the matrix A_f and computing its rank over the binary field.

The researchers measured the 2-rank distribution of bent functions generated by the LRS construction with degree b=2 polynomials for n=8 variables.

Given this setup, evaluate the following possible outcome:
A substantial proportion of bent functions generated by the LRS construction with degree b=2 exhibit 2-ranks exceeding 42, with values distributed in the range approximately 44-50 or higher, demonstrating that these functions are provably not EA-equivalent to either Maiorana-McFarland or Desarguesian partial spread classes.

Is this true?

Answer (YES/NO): YES